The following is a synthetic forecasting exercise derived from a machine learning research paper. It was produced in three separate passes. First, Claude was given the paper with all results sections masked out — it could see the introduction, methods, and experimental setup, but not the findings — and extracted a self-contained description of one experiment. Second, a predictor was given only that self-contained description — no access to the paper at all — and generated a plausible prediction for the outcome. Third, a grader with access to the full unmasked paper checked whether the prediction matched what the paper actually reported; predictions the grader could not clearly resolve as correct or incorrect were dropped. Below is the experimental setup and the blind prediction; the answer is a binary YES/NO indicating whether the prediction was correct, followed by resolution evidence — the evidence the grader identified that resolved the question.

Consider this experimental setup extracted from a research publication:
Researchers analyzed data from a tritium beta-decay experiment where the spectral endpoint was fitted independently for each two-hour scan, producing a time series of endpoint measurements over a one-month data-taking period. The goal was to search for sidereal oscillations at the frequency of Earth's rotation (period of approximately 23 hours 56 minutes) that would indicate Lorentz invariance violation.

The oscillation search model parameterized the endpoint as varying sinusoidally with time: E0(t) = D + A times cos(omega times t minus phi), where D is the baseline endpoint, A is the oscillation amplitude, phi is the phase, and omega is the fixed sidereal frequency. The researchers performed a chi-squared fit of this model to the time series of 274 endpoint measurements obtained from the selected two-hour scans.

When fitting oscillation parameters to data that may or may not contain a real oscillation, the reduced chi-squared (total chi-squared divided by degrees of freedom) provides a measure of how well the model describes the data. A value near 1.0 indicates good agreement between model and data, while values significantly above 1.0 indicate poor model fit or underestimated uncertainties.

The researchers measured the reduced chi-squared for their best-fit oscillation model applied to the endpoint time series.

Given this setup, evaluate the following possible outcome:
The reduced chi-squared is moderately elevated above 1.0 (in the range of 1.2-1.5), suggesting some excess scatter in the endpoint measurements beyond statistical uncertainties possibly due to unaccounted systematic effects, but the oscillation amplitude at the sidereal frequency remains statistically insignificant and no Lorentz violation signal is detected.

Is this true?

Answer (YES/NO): NO